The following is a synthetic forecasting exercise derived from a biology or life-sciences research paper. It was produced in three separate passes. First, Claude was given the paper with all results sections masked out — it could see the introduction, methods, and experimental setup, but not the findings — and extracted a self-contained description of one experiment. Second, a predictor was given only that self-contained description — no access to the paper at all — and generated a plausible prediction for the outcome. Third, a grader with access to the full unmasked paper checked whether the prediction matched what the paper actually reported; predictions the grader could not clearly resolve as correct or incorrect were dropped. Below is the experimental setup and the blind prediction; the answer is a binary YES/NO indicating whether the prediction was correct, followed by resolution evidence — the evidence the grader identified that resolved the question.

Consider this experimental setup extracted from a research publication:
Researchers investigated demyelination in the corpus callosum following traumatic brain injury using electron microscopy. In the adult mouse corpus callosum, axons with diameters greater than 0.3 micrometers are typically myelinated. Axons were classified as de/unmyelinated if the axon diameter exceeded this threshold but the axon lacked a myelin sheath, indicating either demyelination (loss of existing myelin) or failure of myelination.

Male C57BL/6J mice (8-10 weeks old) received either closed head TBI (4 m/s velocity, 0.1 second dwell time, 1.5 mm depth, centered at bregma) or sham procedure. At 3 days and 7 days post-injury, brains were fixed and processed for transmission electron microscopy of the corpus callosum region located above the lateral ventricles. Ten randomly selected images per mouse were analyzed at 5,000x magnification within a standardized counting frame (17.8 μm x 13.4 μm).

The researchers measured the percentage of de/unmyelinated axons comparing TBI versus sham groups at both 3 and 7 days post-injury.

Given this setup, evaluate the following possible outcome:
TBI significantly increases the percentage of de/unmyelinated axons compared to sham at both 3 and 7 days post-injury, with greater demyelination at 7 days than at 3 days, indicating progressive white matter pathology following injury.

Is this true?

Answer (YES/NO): NO